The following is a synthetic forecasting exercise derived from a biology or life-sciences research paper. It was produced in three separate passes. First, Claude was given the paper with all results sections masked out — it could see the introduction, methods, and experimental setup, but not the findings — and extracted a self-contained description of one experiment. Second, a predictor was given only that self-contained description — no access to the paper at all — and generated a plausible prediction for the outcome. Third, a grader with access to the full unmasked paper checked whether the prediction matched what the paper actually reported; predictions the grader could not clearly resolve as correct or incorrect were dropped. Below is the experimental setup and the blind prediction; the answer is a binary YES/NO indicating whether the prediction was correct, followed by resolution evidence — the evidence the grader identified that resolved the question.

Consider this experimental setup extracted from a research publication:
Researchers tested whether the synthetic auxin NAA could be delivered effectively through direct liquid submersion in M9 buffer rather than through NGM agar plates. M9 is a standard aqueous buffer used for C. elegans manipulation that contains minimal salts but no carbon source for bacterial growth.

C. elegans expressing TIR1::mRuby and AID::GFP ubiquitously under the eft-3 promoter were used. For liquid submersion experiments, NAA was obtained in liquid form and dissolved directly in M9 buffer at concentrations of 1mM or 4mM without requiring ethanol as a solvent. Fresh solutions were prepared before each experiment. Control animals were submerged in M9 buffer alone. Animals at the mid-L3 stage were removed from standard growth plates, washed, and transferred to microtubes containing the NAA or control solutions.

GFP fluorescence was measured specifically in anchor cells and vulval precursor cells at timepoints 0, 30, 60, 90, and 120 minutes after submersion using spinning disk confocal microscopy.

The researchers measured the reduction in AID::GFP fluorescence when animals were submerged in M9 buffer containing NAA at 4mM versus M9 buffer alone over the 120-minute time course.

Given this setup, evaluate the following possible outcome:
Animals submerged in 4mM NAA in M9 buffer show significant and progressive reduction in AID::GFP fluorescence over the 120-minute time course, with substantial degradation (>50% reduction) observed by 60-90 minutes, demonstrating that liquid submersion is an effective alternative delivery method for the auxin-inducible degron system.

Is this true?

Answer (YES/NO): YES